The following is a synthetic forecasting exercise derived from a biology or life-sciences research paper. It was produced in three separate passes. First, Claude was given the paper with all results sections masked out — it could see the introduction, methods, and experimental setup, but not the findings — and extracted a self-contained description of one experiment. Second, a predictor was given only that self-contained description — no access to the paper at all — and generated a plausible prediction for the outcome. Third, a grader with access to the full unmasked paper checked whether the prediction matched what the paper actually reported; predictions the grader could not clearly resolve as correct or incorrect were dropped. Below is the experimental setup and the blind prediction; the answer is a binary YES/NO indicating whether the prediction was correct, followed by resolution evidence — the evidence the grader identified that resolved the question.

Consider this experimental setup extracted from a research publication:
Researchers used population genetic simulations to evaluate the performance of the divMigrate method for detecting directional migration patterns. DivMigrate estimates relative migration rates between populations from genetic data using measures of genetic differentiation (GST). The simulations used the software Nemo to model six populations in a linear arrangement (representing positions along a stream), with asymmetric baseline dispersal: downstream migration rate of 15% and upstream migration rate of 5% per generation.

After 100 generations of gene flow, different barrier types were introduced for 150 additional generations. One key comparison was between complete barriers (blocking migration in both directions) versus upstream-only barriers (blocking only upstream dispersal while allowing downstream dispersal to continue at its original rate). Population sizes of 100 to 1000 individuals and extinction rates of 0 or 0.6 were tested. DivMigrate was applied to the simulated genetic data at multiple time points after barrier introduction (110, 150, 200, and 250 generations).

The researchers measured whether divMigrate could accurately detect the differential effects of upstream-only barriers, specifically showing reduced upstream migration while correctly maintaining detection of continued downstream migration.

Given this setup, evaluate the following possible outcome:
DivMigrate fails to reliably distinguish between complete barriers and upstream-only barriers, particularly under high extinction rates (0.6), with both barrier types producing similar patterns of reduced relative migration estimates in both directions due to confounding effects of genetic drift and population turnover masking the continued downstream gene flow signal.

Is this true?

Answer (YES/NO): NO